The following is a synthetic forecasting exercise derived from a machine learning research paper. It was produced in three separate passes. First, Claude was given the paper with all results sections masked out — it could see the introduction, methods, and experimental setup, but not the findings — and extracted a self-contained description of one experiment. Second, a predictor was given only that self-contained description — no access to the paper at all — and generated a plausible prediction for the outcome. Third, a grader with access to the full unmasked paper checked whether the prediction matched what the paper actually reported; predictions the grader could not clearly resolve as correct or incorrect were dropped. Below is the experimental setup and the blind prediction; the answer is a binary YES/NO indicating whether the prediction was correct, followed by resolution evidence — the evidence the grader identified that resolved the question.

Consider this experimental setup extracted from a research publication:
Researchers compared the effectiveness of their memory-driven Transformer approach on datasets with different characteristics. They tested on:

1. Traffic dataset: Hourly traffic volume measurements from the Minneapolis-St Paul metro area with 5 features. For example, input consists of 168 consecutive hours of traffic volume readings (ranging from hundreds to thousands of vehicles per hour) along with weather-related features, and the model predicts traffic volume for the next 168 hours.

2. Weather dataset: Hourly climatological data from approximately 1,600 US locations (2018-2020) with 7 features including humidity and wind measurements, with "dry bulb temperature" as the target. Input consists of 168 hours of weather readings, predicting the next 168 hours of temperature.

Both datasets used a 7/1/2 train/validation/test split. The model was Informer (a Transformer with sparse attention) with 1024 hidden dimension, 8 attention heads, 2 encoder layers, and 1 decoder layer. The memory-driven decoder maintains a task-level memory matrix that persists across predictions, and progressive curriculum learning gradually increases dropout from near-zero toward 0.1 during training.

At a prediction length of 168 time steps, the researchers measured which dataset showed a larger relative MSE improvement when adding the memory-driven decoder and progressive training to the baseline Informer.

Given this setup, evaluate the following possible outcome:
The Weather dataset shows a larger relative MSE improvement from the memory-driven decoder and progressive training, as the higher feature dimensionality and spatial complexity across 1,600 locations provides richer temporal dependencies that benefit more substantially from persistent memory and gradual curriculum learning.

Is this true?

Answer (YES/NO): NO